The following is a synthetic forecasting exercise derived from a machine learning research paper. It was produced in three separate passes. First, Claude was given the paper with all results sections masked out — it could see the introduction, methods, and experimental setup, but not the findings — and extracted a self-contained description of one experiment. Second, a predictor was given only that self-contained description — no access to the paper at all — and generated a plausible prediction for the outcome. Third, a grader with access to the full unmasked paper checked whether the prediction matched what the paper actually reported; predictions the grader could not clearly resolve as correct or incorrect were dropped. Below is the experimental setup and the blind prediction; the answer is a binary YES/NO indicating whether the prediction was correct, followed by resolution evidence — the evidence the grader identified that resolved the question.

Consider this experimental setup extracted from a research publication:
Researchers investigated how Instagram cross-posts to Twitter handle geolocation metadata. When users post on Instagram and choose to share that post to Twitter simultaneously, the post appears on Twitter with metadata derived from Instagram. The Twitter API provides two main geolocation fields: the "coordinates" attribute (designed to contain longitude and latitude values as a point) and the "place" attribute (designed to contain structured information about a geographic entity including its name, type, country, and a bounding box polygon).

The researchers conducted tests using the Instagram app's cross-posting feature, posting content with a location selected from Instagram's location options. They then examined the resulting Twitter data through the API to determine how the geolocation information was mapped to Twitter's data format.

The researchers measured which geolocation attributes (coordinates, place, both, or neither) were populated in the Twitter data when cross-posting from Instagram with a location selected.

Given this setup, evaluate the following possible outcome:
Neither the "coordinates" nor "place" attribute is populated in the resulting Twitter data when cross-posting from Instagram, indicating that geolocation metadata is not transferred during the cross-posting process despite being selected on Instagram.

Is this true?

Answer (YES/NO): NO